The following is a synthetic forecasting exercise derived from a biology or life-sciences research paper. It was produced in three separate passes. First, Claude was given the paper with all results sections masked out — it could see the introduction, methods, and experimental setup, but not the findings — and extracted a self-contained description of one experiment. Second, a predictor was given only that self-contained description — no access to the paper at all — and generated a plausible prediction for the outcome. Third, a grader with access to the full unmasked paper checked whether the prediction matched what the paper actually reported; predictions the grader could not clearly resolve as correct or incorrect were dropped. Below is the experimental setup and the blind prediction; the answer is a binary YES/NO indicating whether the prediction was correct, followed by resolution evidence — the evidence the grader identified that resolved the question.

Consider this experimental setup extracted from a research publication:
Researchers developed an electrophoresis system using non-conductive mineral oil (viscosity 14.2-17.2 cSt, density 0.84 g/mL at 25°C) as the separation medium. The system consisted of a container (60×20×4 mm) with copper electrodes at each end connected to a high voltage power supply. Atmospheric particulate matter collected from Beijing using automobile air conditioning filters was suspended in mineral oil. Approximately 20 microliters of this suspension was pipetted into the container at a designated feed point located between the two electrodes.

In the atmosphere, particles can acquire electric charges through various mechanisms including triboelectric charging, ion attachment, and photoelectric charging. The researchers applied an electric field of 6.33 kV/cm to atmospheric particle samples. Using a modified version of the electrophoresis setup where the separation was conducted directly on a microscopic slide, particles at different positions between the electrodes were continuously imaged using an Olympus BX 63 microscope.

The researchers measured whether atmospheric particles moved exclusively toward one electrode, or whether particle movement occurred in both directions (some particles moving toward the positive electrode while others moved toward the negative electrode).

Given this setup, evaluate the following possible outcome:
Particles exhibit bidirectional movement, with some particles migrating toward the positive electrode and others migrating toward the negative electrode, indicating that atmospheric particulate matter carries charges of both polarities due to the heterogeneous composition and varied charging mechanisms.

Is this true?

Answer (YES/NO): YES